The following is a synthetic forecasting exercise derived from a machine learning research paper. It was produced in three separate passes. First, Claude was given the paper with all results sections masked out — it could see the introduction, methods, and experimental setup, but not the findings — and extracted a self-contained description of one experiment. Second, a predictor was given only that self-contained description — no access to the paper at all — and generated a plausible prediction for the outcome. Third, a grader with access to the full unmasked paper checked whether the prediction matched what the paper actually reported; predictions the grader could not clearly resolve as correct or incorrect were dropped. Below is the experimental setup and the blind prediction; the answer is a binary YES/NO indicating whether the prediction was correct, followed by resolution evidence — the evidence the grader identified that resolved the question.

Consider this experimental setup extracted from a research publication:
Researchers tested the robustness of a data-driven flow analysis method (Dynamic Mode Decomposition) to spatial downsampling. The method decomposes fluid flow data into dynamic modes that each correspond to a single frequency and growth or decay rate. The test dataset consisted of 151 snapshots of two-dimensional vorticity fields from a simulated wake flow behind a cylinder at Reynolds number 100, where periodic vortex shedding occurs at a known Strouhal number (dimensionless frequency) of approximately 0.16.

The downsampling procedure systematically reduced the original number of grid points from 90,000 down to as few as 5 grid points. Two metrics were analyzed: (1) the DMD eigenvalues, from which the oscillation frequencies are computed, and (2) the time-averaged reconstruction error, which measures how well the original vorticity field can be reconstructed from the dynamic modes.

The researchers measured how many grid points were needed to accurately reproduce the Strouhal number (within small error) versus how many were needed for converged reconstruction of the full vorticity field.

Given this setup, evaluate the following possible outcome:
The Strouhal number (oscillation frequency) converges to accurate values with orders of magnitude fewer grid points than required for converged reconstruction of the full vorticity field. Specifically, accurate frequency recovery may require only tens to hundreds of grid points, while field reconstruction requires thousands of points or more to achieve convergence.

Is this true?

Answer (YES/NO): YES